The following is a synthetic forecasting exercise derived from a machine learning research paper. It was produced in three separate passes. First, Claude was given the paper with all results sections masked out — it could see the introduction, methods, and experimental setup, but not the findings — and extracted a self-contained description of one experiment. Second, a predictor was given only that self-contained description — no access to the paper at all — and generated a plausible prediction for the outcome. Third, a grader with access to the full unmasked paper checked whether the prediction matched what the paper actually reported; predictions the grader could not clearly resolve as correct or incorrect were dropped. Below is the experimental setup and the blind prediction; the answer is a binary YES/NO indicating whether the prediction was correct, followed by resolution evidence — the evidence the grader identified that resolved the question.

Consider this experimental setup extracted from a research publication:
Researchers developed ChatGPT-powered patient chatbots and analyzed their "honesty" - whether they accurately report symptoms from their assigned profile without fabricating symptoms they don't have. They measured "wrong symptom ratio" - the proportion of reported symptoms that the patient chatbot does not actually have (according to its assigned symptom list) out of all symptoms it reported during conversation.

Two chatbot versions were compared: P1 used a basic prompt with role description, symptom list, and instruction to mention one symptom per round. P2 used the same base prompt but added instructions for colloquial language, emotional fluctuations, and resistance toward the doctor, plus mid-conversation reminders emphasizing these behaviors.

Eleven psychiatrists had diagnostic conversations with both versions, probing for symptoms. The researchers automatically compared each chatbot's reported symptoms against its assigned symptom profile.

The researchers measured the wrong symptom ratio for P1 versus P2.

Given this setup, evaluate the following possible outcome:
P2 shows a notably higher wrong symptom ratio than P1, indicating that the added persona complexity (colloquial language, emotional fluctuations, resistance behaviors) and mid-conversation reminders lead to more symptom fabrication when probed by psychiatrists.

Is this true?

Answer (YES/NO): YES